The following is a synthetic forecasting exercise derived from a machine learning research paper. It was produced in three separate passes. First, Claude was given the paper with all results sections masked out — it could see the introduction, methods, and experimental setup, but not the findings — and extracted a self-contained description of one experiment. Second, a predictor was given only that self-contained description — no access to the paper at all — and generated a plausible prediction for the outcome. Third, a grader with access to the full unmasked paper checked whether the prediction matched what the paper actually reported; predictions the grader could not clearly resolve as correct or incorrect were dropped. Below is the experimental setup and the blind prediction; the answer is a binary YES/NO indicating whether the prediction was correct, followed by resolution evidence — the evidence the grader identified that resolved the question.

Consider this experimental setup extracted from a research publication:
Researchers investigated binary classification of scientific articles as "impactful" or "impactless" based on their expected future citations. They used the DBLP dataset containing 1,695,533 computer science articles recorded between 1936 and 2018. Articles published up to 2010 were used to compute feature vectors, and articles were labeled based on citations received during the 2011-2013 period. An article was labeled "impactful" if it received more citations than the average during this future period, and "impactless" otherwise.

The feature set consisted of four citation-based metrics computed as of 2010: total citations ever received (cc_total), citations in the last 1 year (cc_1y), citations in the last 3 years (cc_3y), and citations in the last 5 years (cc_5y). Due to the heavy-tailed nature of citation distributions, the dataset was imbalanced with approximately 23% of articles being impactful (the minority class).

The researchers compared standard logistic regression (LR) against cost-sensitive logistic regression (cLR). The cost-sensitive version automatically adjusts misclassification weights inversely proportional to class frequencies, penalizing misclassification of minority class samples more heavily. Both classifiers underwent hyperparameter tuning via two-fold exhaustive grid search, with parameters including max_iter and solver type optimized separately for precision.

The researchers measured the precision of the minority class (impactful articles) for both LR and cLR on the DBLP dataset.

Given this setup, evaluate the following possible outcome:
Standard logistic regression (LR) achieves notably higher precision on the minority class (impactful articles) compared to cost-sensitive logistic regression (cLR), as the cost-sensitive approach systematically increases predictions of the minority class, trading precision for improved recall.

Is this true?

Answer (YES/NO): YES